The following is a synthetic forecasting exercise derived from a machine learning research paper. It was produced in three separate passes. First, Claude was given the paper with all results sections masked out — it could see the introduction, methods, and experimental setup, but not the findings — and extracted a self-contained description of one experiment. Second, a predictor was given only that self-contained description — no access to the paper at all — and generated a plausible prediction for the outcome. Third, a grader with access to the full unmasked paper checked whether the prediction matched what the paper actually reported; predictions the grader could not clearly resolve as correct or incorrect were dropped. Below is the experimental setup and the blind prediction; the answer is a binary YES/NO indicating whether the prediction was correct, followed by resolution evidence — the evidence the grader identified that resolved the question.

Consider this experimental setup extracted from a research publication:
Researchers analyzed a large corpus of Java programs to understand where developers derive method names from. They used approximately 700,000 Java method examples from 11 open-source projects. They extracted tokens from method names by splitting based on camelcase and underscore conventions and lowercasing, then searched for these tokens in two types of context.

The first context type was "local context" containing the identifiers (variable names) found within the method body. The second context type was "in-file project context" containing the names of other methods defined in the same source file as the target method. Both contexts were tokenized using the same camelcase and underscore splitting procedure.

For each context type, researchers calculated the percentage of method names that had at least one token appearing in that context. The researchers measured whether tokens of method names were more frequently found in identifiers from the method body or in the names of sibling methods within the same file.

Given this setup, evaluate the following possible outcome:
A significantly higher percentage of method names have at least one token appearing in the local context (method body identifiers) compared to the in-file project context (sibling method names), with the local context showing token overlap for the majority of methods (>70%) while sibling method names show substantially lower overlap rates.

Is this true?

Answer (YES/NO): NO